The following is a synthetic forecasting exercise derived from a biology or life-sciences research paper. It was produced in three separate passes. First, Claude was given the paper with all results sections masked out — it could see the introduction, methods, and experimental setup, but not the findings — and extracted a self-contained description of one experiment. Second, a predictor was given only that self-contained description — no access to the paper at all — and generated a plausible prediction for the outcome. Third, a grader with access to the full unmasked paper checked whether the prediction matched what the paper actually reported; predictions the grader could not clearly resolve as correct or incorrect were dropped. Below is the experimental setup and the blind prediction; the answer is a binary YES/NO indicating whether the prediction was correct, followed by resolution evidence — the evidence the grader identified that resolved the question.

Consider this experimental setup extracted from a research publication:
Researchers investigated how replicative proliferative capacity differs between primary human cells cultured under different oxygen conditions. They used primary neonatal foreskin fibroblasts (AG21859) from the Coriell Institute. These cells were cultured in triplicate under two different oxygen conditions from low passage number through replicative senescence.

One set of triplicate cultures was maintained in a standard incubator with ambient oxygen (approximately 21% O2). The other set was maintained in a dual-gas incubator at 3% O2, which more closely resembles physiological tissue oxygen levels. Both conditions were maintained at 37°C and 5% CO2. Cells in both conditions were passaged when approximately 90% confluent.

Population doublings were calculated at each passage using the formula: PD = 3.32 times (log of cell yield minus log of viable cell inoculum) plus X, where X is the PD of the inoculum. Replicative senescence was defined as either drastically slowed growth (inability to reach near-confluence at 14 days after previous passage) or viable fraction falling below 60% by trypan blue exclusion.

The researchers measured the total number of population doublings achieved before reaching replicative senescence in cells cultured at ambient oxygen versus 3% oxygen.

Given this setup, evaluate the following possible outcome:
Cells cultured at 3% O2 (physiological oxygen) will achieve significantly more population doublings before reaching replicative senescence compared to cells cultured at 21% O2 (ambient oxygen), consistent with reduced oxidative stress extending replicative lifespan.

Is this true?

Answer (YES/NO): YES